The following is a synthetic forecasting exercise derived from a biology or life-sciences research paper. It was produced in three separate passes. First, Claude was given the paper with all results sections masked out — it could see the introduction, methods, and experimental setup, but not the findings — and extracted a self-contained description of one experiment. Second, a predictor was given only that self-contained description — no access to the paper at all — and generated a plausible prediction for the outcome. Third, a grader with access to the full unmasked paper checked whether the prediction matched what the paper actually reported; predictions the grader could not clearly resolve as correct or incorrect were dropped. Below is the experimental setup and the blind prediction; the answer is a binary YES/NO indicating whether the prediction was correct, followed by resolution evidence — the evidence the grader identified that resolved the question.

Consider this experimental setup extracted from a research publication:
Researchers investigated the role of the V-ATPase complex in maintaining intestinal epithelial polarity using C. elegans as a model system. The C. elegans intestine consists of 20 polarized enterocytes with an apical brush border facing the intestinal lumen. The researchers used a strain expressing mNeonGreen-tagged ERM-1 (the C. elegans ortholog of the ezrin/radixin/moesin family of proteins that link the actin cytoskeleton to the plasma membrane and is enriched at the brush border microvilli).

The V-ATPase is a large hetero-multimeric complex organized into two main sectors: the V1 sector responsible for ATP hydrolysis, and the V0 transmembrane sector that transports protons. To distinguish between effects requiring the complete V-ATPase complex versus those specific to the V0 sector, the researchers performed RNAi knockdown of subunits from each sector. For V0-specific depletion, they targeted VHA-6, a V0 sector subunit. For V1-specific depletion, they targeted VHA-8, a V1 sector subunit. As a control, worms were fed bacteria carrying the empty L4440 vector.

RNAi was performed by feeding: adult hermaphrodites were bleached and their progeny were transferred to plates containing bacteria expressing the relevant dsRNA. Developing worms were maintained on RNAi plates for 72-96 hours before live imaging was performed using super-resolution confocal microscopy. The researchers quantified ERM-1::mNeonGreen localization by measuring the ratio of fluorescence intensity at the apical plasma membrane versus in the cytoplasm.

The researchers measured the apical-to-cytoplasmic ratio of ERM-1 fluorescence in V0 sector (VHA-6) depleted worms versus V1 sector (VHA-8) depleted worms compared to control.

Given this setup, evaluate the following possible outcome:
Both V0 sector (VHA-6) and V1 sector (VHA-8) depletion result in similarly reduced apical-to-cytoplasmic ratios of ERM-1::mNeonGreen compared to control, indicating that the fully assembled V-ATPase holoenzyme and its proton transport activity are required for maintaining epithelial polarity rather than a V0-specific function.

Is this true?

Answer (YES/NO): NO